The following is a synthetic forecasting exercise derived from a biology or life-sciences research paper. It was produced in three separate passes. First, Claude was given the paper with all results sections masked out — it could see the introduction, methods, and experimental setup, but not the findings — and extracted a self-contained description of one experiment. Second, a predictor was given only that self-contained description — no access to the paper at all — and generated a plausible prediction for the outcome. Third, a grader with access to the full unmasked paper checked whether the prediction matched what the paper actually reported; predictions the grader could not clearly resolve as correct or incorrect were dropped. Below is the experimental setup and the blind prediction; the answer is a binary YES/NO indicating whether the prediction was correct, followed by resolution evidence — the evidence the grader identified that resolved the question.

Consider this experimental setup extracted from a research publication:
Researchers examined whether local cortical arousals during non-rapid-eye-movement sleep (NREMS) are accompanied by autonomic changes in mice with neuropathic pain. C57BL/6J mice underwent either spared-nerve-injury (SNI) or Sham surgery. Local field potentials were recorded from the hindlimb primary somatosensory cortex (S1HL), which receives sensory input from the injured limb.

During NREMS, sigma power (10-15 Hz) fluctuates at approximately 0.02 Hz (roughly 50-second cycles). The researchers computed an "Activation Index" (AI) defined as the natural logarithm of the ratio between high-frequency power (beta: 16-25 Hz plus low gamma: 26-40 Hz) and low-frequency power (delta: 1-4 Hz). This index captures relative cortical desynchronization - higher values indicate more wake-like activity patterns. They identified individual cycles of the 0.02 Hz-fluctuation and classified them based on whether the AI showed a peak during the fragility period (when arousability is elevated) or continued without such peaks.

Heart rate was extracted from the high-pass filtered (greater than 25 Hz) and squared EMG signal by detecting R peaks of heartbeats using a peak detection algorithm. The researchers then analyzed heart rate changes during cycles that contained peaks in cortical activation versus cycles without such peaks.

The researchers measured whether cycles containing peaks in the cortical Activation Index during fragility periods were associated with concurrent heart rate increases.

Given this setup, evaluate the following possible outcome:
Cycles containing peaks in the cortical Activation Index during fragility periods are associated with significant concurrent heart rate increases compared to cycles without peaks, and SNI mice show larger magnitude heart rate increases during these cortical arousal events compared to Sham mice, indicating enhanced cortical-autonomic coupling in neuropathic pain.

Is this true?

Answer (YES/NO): NO